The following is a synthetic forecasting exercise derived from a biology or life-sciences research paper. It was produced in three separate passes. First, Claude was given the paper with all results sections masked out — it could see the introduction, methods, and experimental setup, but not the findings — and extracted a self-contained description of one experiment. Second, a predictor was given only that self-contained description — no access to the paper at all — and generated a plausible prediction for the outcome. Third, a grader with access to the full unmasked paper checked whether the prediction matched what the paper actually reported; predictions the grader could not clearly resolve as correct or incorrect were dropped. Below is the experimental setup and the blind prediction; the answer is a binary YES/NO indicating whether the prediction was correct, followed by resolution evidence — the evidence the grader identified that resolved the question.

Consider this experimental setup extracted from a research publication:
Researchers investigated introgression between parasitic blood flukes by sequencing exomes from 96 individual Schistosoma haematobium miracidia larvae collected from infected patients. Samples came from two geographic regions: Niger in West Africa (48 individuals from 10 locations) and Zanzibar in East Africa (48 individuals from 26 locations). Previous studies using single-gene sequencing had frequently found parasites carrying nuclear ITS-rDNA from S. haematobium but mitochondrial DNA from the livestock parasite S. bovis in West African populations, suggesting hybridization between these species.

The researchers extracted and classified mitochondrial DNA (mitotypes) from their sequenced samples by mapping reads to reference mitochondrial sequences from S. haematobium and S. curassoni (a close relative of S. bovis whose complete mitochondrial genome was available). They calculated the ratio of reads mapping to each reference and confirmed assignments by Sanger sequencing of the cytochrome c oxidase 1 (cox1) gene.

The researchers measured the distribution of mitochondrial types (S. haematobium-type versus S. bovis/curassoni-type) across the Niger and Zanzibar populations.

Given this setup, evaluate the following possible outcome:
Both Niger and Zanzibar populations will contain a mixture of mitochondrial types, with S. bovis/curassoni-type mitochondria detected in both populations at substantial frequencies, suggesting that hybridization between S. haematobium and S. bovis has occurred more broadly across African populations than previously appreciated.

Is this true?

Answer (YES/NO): NO